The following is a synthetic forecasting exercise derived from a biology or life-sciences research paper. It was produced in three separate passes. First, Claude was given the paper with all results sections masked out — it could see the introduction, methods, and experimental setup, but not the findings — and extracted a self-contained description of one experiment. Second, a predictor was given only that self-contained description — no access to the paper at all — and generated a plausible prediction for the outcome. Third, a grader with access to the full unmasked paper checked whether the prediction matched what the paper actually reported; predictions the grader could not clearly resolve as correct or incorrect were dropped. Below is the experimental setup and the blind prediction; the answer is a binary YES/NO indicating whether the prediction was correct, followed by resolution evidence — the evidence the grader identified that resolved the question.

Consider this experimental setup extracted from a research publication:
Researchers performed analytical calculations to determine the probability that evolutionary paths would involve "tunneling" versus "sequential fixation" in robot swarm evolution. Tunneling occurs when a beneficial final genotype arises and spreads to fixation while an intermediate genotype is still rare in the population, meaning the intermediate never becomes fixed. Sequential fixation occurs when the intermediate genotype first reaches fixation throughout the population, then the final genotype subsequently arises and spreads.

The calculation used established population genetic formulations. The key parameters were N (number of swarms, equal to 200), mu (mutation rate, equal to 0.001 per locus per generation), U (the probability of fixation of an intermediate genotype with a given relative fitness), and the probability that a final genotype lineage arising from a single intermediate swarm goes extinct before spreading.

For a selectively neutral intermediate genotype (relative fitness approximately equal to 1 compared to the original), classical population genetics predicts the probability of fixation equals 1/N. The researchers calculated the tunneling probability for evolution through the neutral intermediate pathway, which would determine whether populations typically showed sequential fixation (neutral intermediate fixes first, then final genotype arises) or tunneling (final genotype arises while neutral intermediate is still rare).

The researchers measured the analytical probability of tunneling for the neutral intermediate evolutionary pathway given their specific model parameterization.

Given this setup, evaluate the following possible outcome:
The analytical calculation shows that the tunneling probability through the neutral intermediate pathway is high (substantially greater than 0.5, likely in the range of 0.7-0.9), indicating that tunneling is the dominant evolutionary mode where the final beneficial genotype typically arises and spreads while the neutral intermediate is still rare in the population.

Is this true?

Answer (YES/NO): YES